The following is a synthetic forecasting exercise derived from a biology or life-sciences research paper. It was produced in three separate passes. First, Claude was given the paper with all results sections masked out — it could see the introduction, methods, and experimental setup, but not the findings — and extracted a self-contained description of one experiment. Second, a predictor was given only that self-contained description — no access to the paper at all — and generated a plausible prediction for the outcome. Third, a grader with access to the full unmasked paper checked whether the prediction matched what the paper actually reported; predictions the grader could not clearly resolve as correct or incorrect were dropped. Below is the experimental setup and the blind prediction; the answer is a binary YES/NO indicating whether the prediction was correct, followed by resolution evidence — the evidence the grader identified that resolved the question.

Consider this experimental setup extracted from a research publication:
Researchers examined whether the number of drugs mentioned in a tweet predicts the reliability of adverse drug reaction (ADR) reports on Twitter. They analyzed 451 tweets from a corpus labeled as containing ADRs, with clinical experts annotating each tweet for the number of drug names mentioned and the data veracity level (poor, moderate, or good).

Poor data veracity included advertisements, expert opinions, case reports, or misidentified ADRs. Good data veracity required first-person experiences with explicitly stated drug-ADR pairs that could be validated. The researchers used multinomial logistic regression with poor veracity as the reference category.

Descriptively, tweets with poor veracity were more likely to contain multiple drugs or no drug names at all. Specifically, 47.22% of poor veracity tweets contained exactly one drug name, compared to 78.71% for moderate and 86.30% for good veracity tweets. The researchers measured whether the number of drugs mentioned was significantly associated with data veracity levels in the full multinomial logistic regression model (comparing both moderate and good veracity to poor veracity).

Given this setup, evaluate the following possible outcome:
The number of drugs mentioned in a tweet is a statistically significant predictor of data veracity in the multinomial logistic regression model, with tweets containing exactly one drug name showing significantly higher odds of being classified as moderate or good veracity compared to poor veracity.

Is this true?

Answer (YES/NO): NO